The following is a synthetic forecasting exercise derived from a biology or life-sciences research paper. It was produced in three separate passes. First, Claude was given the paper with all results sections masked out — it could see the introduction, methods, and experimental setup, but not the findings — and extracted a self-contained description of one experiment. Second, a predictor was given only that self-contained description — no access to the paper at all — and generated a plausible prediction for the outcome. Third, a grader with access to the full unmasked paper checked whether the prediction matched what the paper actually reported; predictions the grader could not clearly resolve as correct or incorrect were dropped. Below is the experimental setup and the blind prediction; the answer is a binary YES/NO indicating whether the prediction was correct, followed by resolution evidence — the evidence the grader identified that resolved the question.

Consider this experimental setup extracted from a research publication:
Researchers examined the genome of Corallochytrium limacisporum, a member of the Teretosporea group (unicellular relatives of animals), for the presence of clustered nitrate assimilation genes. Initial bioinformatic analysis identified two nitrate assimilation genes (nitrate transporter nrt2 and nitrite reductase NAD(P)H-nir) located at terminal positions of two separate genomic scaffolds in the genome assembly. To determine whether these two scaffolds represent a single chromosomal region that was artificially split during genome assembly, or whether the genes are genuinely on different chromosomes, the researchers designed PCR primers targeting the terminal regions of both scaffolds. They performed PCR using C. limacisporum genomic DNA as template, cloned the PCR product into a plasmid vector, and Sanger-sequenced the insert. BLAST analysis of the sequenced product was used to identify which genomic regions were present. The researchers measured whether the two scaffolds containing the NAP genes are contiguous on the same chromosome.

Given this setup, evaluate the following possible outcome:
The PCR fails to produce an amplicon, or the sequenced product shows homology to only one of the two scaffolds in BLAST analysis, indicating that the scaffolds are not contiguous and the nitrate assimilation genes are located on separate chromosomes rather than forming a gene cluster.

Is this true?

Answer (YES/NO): NO